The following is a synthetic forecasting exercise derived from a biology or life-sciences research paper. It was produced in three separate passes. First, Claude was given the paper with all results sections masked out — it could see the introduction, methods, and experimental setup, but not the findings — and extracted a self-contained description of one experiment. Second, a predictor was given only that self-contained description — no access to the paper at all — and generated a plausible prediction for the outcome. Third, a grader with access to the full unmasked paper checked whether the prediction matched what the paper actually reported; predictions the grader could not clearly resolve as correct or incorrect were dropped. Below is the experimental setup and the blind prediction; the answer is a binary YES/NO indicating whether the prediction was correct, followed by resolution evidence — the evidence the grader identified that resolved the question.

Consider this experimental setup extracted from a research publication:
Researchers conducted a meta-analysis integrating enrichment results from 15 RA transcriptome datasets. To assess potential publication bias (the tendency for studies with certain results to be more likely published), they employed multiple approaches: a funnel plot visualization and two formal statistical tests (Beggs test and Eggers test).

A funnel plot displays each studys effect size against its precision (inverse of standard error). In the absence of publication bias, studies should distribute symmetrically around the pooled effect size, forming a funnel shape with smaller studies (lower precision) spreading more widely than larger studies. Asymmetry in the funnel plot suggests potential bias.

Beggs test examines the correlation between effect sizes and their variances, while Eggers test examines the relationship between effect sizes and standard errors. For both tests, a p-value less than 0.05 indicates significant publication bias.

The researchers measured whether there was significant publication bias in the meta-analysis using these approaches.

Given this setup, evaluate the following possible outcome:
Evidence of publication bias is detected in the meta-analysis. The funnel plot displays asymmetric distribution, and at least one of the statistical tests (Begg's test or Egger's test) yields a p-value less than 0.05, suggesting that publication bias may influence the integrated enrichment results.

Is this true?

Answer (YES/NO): NO